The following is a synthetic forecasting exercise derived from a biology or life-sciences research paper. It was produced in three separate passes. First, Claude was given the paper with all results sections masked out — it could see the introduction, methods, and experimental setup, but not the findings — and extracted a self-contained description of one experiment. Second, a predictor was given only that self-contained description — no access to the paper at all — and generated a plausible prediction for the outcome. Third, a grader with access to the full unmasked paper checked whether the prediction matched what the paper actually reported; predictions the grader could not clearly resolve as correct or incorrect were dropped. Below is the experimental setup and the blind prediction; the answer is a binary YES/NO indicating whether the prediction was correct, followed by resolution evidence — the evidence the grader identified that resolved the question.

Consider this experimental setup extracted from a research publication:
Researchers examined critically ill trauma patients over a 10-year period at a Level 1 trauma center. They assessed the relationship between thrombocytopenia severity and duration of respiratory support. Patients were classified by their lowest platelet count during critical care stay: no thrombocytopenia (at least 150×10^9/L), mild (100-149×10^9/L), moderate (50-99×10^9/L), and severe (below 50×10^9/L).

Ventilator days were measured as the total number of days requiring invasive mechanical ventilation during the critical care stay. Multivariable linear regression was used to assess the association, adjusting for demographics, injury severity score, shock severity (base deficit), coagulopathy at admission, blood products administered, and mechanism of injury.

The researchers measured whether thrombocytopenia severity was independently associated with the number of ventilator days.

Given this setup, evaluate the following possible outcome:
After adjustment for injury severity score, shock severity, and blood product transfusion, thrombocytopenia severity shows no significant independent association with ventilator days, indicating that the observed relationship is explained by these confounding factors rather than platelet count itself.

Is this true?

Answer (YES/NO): NO